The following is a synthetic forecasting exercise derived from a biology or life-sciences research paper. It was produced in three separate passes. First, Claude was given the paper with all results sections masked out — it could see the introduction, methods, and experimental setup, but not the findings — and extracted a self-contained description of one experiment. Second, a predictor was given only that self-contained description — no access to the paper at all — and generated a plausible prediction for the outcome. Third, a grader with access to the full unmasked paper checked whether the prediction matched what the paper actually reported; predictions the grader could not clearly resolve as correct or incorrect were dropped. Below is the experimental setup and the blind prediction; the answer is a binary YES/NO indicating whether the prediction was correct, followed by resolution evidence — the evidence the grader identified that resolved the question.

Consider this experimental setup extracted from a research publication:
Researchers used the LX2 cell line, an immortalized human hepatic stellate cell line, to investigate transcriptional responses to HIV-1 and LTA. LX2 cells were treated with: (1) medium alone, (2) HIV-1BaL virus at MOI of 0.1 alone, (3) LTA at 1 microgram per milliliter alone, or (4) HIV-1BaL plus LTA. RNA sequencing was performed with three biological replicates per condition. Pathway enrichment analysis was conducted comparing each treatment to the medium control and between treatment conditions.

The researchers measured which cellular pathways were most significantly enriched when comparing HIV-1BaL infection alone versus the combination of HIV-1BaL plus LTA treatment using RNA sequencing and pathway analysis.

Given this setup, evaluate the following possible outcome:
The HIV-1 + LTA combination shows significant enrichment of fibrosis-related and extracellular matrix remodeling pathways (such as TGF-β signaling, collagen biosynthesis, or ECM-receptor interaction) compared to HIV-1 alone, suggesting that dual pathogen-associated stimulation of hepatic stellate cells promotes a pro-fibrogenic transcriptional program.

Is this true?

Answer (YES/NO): NO